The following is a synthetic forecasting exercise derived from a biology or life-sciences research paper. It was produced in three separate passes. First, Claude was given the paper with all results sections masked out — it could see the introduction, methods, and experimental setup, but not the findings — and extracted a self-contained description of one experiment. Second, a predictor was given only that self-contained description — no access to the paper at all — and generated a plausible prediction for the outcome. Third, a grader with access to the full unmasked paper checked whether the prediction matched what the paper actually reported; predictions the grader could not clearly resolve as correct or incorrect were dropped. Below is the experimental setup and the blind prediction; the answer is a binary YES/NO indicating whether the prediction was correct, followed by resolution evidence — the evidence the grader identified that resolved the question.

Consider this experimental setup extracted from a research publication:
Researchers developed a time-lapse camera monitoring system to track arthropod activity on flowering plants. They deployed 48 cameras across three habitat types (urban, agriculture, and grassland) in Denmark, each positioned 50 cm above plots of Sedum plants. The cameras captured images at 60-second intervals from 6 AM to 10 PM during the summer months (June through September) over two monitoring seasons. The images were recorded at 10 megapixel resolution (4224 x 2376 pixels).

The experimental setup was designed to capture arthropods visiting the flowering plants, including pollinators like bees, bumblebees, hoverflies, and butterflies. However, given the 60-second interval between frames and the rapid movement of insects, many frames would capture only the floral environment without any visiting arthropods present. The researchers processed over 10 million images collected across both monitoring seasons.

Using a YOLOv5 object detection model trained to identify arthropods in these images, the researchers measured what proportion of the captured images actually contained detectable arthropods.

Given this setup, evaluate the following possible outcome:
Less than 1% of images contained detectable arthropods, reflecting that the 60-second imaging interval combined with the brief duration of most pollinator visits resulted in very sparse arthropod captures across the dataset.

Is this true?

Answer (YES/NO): YES